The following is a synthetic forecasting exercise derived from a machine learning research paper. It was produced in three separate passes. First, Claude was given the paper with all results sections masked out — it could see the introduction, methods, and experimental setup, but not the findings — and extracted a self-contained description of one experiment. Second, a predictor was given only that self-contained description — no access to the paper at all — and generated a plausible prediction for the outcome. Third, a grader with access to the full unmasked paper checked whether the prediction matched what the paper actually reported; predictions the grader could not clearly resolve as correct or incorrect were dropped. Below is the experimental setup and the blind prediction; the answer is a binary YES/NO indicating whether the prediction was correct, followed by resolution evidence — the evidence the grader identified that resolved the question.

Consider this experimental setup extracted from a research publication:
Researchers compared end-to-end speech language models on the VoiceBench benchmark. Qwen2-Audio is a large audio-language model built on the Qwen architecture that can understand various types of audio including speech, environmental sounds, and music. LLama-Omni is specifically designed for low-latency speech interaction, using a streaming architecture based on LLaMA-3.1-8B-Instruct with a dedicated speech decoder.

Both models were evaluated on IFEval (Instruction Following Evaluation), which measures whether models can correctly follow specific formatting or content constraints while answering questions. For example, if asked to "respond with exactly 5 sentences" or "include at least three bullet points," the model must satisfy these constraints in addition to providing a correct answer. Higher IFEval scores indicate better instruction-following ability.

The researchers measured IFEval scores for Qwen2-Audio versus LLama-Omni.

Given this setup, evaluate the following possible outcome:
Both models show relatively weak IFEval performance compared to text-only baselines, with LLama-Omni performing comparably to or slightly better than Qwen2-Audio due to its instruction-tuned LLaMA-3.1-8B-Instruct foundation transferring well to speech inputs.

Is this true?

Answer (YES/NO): NO